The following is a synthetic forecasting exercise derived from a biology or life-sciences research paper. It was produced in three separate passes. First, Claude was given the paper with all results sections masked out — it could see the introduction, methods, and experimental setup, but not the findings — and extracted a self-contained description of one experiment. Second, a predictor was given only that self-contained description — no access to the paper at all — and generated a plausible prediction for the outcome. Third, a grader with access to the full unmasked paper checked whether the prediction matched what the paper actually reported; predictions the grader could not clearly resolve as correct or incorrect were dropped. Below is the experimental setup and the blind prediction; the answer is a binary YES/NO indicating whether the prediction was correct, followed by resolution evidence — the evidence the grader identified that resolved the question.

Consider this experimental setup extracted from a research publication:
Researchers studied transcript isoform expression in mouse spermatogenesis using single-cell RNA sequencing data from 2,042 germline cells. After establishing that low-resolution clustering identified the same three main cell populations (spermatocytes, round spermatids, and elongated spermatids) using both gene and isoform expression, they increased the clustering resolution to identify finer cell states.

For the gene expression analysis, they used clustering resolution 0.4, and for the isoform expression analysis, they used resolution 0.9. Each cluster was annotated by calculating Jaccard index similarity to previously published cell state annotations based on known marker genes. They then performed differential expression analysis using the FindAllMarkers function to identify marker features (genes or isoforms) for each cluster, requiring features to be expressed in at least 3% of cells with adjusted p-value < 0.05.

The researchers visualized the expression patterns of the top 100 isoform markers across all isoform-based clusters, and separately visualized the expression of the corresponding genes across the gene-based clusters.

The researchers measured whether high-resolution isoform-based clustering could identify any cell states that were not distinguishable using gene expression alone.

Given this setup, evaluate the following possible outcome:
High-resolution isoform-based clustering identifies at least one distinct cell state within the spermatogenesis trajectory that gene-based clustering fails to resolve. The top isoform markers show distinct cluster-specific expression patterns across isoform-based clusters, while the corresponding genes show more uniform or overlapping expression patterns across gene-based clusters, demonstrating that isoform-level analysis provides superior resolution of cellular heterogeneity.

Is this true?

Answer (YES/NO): YES